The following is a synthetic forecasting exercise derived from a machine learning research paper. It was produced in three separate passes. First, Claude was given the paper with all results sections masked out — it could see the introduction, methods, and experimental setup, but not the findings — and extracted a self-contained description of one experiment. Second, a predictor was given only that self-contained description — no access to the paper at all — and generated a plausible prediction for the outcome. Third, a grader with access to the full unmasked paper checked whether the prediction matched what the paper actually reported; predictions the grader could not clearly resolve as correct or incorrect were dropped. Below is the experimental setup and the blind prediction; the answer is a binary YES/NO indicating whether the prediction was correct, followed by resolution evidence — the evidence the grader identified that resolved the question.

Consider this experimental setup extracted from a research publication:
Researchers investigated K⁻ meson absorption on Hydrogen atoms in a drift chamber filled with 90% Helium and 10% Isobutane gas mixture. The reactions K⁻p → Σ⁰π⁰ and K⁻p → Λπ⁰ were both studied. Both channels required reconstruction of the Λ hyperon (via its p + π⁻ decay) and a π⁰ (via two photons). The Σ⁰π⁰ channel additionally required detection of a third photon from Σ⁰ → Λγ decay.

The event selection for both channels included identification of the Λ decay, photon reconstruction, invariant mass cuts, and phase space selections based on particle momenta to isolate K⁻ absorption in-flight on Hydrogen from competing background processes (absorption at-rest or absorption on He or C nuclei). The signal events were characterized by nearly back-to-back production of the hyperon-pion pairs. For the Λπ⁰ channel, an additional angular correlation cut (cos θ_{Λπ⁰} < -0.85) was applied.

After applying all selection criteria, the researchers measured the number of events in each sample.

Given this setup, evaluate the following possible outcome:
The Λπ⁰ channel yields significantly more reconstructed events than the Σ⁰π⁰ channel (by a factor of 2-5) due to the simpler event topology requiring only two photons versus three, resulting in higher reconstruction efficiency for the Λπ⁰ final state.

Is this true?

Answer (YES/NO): YES